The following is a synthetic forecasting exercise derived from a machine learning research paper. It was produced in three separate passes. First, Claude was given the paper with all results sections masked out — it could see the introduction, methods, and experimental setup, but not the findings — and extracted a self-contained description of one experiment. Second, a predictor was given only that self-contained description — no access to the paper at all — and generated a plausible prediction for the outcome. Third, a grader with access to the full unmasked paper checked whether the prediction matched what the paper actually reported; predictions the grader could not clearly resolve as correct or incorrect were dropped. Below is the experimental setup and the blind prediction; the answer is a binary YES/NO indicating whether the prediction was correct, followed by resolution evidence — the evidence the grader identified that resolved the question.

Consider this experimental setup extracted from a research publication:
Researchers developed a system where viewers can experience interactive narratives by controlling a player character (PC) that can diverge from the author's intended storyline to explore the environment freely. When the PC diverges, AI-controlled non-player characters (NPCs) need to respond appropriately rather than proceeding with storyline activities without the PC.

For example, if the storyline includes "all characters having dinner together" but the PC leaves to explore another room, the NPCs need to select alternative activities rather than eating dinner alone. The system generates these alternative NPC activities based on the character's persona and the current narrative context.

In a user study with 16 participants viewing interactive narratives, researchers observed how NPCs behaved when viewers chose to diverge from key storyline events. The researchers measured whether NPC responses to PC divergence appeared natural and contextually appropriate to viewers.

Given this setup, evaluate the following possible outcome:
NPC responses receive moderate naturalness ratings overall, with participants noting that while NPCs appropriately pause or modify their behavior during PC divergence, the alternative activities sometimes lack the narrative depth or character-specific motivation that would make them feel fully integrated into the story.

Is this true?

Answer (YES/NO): NO